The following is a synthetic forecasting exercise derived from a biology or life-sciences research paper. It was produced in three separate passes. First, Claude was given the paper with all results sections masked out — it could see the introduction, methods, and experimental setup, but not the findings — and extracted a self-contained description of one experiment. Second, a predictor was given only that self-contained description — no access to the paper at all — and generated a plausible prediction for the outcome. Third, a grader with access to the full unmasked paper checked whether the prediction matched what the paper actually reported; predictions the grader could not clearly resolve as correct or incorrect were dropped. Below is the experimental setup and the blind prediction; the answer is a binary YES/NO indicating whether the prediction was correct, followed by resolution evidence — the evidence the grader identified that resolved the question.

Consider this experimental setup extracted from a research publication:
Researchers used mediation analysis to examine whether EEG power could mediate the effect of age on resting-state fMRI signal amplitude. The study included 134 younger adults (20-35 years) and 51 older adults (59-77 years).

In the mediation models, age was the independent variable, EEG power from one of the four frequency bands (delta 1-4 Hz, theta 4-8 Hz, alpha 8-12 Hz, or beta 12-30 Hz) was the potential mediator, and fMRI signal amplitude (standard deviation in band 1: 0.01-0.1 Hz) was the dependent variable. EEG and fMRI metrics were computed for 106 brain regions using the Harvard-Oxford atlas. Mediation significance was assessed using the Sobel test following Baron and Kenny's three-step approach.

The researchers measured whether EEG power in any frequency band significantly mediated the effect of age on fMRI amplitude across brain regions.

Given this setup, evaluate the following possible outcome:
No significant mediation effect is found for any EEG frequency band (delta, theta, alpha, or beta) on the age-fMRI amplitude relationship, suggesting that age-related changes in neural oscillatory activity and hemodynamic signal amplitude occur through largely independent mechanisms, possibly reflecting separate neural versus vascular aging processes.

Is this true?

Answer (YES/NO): YES